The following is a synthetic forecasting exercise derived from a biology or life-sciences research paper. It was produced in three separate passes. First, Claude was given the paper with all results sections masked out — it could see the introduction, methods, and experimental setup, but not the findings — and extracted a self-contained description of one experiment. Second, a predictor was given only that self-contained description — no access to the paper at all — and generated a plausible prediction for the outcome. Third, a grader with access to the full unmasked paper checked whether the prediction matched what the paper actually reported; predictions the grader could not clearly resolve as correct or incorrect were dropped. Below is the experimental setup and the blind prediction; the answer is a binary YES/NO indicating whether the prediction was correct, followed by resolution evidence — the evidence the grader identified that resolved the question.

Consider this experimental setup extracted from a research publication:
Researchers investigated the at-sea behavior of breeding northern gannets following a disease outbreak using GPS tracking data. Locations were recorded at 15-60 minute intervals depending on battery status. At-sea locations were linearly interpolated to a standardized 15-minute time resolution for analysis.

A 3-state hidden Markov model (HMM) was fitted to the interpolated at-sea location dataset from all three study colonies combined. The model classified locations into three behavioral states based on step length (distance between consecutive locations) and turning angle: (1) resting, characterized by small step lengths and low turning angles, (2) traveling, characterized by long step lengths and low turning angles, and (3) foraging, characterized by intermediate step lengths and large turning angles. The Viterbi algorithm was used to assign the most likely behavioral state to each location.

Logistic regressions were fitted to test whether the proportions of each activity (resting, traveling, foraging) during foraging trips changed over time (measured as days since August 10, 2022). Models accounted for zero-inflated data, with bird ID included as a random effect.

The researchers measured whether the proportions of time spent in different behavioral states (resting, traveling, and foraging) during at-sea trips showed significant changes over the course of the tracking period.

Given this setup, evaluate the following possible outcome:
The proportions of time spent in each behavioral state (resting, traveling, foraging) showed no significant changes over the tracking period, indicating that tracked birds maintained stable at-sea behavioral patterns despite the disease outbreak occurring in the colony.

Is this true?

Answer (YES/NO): YES